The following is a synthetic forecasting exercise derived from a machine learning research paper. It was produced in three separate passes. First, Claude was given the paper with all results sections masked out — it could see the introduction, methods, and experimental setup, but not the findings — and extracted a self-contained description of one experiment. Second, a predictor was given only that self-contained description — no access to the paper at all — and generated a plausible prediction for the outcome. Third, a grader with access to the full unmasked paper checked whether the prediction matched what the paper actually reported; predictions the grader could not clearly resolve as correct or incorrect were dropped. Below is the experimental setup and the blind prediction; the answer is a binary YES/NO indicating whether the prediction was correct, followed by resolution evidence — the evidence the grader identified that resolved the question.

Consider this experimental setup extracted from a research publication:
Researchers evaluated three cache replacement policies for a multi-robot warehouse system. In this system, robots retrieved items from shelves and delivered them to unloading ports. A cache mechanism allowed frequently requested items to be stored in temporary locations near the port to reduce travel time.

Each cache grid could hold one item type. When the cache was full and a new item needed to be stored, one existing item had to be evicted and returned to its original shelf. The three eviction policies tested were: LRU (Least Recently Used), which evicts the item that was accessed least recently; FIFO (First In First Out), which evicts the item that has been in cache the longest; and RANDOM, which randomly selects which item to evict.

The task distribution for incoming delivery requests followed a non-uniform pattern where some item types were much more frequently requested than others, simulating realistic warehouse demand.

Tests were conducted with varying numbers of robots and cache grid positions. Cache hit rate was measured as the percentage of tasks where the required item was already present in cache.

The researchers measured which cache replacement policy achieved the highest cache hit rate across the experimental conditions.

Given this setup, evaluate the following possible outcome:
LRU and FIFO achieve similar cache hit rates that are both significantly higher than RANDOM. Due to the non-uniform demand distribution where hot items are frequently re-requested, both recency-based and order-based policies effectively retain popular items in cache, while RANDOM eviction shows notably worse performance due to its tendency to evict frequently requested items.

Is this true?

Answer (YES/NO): NO